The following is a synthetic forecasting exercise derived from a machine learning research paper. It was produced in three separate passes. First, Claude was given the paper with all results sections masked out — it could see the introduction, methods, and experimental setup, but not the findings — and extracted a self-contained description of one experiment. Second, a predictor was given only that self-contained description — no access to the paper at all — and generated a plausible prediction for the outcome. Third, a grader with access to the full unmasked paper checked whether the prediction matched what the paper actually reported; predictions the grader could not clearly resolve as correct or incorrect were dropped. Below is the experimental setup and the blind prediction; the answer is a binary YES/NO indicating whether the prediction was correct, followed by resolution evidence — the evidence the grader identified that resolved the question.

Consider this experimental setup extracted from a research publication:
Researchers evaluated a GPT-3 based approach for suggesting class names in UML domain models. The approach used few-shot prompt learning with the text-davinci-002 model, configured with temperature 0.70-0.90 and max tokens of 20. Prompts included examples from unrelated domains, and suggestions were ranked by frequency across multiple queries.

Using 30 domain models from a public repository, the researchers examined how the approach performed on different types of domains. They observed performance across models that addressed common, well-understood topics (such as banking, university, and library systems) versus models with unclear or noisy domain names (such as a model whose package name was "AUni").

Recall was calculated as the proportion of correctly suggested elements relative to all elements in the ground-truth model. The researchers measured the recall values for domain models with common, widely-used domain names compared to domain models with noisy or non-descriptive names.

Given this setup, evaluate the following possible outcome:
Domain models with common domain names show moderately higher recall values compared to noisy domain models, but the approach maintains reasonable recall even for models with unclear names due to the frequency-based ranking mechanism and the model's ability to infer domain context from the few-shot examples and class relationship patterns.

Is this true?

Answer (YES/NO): NO